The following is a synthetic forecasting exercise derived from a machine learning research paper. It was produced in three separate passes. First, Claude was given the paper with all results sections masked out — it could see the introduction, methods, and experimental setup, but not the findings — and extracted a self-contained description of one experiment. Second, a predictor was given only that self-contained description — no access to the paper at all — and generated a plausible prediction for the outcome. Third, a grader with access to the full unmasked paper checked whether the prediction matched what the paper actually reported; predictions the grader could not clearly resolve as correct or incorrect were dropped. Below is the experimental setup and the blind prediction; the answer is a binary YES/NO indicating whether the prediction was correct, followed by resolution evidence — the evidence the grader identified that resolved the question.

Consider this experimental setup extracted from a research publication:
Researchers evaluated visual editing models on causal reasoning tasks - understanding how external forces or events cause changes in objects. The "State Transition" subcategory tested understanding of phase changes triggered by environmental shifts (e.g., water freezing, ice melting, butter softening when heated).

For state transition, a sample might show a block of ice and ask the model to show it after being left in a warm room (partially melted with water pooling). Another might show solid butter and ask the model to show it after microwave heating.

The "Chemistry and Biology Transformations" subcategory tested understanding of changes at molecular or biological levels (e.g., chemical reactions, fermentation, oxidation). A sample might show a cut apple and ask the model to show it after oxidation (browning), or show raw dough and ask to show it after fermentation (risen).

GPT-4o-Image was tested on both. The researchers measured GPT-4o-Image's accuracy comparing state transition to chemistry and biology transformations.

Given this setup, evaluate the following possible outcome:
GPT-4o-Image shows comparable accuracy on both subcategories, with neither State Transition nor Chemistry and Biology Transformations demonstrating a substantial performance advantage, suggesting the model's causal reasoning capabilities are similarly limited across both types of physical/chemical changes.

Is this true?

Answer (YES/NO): NO